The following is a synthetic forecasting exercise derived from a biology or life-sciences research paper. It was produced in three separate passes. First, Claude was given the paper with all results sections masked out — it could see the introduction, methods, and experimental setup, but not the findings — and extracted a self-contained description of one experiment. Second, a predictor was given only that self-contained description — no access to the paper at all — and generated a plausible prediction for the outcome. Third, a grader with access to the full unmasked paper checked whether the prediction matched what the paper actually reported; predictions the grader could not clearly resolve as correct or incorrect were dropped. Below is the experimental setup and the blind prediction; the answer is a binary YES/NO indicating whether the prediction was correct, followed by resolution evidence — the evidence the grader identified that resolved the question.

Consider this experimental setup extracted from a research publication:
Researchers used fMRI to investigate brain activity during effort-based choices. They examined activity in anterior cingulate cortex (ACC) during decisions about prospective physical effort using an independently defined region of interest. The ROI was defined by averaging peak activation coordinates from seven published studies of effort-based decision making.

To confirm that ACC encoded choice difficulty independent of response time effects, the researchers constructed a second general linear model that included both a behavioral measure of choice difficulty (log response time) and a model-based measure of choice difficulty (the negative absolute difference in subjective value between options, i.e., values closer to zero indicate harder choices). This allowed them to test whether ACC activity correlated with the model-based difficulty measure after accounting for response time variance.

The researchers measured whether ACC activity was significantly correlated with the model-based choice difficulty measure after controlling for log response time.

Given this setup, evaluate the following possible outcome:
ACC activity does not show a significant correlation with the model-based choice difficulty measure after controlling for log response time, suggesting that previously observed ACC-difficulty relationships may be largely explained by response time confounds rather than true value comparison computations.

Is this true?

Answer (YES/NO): NO